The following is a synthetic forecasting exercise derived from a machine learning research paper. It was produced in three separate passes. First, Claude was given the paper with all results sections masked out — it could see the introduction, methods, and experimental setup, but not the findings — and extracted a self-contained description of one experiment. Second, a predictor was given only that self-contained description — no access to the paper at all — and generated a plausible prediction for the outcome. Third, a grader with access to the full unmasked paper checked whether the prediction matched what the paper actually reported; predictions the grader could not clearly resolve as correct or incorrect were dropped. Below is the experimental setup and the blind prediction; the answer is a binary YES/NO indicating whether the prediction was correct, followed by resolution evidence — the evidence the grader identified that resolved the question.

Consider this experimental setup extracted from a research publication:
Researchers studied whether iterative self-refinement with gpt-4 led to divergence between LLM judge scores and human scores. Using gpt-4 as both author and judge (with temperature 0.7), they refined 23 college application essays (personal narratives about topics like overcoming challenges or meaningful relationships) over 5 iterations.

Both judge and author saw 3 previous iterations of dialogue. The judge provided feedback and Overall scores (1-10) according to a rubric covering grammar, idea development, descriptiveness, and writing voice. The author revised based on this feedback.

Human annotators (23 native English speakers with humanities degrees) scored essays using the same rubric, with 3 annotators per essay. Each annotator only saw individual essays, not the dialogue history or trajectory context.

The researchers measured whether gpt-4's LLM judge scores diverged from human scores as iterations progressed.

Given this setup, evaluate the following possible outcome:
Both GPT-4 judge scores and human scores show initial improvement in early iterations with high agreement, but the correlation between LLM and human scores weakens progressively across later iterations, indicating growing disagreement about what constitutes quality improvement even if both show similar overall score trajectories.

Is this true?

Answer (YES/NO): NO